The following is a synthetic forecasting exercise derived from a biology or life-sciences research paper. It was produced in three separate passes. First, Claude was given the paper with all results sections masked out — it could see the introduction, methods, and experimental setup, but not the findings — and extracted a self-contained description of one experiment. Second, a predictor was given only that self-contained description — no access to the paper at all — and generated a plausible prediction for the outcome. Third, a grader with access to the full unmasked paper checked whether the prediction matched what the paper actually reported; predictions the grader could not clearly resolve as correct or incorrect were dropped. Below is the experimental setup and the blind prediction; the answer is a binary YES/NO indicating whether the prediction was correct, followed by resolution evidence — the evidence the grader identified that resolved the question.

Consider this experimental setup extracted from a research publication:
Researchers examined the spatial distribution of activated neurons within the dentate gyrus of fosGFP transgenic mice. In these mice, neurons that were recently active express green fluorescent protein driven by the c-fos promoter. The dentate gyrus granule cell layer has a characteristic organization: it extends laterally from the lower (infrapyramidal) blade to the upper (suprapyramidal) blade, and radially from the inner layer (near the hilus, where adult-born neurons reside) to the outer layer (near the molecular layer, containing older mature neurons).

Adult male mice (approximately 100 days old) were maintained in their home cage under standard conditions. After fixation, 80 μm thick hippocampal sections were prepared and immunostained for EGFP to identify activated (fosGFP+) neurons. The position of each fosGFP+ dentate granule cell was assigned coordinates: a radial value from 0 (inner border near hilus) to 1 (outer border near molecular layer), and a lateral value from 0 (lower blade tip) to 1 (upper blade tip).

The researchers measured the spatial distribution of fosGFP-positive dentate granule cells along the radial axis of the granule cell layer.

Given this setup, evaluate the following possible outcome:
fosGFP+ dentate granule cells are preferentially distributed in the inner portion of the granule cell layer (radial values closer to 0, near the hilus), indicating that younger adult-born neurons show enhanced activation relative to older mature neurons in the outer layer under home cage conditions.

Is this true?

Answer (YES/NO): NO